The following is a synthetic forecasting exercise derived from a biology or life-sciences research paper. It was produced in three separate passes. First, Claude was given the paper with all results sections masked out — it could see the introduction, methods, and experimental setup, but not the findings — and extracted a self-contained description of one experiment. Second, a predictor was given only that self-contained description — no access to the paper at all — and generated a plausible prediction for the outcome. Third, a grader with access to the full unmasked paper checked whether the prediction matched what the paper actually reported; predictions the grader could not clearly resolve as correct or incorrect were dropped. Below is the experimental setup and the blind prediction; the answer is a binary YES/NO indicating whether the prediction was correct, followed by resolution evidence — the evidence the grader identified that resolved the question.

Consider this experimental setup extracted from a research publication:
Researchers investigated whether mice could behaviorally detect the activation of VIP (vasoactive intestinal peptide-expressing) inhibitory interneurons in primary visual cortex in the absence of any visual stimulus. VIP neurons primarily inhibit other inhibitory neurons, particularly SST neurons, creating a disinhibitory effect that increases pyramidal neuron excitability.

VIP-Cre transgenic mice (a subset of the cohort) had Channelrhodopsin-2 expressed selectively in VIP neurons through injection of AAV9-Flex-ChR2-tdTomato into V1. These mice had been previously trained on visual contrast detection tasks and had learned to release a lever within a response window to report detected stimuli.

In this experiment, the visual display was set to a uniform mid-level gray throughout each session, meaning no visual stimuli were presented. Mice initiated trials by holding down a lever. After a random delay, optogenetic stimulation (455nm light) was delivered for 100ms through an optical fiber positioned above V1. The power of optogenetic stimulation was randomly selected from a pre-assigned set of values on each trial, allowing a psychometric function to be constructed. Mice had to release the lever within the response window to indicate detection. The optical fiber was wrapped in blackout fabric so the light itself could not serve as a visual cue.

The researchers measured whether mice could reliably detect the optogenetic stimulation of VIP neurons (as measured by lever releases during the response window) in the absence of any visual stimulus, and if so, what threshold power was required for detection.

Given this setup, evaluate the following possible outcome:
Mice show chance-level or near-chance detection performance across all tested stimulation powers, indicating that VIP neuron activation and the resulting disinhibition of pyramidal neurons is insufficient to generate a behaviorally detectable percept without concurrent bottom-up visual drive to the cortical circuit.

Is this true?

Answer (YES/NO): NO